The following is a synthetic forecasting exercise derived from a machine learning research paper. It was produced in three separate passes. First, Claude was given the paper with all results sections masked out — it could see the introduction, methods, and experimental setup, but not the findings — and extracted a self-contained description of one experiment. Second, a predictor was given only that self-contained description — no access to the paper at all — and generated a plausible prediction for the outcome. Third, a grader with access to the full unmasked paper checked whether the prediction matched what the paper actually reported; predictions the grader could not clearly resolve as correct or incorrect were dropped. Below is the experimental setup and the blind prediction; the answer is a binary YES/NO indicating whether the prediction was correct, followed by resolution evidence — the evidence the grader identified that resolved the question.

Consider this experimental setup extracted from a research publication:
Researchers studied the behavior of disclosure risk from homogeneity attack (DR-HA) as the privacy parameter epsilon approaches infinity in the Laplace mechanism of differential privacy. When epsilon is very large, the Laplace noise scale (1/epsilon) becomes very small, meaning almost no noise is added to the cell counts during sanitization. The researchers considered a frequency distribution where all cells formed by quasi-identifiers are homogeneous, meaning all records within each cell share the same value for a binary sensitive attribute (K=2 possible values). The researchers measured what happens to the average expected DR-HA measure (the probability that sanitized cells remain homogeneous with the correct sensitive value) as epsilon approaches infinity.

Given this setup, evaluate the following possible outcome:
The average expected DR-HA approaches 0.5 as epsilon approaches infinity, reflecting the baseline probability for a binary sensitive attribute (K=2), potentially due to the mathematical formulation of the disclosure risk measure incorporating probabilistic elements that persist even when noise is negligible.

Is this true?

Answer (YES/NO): NO